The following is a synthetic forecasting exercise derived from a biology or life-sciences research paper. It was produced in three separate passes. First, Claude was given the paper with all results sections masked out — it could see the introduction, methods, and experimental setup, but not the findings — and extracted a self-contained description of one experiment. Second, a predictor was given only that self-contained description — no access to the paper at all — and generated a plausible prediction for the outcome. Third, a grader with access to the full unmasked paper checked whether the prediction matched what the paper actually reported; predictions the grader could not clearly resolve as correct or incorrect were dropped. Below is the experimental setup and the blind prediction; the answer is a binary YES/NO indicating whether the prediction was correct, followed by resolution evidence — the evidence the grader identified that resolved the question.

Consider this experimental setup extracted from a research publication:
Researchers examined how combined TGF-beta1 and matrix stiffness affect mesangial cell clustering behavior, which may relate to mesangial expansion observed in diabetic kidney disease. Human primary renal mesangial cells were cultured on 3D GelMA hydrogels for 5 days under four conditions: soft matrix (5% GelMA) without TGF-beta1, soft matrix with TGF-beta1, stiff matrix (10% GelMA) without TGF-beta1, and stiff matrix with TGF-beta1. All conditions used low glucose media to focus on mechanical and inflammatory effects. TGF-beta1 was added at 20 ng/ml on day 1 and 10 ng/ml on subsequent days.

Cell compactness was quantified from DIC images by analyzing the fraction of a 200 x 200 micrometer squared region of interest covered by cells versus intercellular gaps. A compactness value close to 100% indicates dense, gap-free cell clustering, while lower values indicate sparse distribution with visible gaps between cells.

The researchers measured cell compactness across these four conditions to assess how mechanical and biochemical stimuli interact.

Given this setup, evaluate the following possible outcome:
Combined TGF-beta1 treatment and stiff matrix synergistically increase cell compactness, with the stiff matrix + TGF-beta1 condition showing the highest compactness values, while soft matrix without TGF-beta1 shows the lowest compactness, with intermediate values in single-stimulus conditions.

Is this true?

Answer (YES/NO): YES